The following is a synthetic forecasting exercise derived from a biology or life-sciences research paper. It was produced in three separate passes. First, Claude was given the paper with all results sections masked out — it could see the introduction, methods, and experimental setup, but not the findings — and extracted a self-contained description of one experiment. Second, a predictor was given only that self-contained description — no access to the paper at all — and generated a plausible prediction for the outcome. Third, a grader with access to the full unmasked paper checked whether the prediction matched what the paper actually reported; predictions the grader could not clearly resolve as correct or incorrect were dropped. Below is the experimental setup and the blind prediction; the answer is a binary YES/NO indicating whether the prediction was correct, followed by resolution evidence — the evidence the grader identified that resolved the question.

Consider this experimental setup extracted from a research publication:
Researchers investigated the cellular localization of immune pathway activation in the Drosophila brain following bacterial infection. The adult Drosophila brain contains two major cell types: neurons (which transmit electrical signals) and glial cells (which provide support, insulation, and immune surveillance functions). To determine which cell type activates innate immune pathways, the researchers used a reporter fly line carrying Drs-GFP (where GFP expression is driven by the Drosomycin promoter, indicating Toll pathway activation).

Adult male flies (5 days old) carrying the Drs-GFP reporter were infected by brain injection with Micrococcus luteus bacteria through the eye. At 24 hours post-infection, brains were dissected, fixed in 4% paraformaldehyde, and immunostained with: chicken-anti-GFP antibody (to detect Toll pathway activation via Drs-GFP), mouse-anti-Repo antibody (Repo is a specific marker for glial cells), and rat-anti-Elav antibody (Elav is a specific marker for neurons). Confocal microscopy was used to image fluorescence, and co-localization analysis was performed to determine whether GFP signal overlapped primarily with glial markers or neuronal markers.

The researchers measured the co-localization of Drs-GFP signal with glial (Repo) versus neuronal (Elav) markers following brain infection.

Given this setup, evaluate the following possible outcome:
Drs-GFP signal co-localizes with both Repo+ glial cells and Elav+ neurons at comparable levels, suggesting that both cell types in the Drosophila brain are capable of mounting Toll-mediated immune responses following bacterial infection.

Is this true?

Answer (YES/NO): NO